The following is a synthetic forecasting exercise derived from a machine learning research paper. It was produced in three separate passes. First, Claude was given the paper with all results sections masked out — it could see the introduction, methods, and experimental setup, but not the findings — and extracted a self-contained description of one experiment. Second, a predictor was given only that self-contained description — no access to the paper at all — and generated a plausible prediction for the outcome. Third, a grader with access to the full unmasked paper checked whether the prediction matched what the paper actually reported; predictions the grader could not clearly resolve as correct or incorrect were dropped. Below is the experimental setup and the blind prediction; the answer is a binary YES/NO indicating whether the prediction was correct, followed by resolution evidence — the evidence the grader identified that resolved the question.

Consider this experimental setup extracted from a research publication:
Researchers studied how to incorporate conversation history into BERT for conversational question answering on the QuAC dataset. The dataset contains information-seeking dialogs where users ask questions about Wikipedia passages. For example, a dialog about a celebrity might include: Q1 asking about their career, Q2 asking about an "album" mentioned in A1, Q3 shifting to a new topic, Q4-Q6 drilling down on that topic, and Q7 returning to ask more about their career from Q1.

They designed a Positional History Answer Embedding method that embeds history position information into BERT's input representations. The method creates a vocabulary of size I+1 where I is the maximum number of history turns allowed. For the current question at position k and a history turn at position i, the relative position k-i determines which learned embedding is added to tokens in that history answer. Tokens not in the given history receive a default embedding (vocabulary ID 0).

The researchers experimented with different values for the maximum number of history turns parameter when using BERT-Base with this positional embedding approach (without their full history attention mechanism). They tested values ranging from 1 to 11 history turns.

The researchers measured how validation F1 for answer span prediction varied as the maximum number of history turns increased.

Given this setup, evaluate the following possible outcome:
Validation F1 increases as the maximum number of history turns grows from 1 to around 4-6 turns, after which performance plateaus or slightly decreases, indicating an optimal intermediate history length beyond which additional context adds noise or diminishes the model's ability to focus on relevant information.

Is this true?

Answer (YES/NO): YES